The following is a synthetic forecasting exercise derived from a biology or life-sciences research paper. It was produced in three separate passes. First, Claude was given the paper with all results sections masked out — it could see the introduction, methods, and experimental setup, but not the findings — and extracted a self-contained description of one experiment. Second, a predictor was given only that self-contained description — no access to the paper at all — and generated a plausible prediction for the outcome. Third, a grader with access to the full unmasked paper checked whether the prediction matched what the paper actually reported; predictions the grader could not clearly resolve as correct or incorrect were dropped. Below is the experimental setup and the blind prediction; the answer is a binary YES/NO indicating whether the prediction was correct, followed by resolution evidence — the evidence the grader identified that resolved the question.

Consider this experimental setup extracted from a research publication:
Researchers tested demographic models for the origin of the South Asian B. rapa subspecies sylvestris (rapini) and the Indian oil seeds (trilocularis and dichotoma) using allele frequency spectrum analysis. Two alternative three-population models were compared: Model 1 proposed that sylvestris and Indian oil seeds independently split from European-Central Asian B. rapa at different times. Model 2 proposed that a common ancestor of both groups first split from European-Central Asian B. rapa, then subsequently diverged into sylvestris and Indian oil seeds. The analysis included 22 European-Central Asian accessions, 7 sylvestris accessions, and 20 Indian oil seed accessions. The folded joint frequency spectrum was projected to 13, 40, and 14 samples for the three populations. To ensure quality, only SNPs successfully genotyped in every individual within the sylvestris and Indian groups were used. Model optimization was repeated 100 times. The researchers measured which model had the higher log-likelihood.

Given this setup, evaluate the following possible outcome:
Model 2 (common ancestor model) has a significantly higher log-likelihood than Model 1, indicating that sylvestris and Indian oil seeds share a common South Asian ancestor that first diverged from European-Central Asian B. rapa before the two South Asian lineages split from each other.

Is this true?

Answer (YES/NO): YES